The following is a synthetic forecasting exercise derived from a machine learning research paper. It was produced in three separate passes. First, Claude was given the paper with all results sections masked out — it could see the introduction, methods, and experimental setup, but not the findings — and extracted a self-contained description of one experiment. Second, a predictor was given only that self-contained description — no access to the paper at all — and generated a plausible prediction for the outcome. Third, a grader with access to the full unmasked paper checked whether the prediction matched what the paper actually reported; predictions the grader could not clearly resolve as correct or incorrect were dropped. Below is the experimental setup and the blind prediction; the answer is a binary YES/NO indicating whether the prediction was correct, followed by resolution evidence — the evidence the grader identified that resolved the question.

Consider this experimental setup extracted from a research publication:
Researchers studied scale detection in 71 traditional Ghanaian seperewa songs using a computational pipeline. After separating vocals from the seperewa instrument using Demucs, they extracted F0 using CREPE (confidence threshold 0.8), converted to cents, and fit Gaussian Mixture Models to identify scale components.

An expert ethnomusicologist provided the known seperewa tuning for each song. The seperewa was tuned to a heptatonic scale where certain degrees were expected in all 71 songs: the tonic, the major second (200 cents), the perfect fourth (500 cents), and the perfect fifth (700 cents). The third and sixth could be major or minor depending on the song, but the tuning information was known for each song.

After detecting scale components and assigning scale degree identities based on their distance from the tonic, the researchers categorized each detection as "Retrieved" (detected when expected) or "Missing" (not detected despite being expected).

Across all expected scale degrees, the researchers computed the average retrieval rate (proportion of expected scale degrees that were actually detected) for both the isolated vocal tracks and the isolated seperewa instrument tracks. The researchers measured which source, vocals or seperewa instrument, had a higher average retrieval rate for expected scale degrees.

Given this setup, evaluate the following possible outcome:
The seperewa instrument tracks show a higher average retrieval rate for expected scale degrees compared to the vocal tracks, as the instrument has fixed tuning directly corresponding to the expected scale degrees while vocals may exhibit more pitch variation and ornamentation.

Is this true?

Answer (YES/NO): NO